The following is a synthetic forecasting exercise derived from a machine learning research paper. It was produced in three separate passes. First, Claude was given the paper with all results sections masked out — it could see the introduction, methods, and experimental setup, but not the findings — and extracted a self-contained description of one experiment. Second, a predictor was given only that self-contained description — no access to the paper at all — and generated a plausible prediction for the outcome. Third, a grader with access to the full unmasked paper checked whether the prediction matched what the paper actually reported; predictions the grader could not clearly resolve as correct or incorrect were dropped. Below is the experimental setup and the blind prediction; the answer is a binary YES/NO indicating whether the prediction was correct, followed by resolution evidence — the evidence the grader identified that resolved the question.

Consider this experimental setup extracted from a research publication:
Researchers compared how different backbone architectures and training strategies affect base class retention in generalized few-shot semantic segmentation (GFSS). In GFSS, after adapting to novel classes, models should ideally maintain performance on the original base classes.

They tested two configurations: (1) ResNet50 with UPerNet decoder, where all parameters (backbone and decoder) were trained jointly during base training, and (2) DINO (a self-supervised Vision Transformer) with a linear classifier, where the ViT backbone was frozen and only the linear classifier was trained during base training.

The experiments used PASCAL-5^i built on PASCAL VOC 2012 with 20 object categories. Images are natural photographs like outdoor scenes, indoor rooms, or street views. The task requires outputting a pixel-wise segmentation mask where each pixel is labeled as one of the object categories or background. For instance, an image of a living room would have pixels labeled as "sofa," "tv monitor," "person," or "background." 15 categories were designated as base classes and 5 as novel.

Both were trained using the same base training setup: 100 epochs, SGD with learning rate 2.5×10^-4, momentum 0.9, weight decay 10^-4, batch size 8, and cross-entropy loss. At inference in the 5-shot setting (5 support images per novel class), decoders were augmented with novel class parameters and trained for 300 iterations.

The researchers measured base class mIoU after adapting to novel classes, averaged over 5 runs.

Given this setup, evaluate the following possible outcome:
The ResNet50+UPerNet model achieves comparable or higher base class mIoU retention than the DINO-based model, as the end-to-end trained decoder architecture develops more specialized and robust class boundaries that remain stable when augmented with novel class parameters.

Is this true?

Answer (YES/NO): YES